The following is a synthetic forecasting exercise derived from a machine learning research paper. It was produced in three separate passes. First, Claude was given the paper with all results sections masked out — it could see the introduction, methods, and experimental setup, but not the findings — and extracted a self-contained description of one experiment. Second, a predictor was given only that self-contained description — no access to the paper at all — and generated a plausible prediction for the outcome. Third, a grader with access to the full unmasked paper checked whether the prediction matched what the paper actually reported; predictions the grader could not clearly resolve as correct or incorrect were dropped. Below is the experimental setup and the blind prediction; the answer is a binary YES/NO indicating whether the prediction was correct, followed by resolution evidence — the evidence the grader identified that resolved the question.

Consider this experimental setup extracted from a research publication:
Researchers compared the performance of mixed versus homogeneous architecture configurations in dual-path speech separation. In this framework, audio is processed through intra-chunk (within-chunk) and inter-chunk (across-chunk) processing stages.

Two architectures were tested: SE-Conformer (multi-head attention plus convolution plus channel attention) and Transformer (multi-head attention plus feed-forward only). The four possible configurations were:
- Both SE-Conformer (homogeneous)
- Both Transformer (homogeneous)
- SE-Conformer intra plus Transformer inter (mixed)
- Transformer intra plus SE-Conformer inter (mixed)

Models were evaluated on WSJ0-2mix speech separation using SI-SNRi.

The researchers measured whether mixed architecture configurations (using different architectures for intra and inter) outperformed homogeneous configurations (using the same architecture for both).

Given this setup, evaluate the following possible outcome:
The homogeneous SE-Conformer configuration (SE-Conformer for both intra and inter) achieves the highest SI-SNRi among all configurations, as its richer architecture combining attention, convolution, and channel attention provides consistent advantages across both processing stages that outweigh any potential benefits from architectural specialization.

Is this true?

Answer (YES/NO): NO